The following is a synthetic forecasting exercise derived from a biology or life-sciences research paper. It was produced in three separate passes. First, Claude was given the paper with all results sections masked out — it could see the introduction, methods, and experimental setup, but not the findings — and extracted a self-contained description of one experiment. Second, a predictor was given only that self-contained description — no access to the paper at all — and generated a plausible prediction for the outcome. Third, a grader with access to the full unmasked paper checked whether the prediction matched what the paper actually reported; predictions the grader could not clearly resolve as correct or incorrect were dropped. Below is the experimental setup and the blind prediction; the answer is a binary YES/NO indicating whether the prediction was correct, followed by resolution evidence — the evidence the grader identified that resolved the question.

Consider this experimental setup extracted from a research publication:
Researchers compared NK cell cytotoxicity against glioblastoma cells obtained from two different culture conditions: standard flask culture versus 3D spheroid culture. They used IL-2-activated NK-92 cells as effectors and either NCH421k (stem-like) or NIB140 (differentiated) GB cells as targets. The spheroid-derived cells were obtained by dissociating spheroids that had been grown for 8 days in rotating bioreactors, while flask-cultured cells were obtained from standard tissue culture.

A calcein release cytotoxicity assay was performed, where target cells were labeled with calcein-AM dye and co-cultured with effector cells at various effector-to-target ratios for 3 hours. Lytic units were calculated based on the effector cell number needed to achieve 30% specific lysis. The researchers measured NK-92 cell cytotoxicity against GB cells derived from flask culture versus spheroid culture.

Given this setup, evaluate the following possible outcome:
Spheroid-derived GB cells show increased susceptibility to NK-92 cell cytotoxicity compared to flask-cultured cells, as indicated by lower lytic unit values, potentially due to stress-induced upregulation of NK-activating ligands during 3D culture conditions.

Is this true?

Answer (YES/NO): NO